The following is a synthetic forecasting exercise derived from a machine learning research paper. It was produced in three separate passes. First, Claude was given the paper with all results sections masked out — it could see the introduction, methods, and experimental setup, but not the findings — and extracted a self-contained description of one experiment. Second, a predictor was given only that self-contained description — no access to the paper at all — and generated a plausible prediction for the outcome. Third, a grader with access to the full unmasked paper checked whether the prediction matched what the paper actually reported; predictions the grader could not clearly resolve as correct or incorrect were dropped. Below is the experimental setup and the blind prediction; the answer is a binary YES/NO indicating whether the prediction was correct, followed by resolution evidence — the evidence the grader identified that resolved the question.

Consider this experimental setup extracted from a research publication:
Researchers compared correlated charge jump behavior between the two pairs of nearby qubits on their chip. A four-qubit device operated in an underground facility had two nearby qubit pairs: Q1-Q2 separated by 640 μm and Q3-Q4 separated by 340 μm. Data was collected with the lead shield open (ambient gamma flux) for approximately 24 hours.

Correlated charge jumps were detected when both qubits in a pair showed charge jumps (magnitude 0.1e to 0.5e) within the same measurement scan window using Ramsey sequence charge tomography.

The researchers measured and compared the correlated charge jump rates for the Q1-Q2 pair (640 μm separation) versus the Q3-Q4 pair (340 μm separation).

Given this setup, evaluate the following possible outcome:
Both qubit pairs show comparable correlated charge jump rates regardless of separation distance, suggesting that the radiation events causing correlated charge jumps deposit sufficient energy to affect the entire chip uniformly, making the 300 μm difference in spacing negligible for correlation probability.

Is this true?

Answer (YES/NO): NO